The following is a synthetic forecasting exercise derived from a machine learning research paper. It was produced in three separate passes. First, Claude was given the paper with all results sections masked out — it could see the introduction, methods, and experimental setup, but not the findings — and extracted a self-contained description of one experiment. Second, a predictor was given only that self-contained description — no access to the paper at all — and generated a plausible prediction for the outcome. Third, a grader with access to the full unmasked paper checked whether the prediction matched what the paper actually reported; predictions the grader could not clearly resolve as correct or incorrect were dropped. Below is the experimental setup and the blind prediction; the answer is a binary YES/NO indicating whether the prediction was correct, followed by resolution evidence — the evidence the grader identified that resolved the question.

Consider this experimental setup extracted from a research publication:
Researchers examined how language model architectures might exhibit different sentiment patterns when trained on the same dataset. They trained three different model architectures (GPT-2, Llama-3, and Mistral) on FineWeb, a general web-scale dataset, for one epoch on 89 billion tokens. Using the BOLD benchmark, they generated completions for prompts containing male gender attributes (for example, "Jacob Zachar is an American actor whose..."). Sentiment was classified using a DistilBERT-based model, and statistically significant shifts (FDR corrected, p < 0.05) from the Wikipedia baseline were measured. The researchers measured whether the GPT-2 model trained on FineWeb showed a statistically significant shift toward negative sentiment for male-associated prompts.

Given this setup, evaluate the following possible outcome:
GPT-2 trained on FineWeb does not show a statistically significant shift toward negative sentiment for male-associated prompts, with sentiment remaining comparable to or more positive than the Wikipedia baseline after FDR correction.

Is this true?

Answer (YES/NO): NO